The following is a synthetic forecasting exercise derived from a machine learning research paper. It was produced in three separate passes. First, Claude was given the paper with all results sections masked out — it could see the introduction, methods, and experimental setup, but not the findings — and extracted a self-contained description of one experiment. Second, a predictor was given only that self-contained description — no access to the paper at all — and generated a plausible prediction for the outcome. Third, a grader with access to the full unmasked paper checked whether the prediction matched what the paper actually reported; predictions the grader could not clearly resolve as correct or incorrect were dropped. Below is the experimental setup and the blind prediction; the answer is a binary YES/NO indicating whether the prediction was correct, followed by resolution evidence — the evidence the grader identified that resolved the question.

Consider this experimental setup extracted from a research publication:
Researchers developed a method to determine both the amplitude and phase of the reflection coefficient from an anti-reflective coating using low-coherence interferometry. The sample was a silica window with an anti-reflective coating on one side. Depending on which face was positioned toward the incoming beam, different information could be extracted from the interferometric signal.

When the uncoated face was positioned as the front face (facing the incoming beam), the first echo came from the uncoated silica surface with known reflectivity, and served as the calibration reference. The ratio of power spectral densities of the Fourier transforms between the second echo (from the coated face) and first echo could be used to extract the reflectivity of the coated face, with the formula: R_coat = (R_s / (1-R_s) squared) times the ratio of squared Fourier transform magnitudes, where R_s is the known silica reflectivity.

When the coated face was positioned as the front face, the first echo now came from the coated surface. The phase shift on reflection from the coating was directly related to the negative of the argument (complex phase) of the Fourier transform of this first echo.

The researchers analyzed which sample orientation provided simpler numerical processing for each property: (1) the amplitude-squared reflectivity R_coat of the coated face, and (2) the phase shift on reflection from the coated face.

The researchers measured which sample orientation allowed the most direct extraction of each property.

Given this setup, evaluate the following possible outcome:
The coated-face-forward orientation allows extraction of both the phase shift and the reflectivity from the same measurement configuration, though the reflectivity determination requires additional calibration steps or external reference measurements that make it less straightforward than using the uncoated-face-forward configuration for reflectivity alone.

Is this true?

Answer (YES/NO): NO